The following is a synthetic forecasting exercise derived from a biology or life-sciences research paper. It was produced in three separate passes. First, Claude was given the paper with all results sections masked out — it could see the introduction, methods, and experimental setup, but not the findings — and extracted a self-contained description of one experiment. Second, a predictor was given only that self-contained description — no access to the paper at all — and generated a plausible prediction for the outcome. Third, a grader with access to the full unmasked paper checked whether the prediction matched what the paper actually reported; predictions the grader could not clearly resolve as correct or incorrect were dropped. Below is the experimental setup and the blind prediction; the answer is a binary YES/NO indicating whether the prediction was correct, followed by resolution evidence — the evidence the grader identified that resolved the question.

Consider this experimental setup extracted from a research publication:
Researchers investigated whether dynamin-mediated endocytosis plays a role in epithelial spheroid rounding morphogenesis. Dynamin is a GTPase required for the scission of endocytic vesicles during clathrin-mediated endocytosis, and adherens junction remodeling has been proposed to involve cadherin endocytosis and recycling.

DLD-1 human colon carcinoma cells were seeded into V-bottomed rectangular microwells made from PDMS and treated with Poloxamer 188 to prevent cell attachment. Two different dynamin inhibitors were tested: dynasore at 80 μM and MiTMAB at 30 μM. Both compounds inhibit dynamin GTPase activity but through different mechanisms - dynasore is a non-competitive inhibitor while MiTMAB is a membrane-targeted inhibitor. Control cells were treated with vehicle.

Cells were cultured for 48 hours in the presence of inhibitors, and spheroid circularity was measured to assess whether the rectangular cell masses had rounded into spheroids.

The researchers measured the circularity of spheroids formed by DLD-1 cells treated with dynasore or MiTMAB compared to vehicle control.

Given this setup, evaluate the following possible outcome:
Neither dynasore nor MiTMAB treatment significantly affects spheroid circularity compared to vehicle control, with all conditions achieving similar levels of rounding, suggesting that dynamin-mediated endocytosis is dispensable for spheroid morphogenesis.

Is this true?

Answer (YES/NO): NO